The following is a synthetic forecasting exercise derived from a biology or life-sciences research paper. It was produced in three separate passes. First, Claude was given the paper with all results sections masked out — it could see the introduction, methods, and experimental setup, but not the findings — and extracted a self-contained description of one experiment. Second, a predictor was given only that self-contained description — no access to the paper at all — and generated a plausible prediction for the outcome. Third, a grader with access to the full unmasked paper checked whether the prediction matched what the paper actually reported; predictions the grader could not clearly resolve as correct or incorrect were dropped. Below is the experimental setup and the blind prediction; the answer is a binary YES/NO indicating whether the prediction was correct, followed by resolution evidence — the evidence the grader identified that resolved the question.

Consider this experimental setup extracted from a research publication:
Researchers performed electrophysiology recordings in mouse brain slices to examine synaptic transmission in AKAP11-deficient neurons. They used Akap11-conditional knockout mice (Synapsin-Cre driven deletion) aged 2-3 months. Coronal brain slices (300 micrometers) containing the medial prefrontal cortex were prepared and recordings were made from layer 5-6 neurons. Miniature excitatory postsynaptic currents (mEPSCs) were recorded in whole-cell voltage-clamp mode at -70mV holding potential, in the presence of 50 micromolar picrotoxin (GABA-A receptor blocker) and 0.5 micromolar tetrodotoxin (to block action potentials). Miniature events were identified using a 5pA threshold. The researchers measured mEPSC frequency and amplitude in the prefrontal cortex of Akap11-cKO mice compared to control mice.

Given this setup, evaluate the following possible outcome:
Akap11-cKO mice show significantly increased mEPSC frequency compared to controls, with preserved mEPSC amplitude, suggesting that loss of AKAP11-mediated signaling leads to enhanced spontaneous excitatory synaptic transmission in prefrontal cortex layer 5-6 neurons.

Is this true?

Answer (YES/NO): NO